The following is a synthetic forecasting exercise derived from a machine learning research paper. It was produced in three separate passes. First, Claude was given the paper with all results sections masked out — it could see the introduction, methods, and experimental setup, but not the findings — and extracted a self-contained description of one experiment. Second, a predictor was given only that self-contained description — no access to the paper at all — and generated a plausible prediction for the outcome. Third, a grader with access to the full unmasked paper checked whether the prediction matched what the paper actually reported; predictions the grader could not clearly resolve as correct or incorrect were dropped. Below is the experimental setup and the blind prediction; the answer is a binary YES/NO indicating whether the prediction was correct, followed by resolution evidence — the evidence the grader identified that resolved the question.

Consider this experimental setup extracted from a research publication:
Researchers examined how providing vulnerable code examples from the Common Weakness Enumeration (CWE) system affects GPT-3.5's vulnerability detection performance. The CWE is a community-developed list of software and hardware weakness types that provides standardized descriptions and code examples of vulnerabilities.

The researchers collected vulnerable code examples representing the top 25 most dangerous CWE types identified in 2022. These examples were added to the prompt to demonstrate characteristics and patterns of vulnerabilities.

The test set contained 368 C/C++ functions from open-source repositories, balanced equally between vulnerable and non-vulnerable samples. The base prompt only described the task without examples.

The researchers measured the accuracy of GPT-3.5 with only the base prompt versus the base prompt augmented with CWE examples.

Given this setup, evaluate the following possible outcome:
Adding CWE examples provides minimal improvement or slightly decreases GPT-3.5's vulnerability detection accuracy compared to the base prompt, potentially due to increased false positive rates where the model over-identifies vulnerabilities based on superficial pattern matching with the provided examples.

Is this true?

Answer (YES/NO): NO